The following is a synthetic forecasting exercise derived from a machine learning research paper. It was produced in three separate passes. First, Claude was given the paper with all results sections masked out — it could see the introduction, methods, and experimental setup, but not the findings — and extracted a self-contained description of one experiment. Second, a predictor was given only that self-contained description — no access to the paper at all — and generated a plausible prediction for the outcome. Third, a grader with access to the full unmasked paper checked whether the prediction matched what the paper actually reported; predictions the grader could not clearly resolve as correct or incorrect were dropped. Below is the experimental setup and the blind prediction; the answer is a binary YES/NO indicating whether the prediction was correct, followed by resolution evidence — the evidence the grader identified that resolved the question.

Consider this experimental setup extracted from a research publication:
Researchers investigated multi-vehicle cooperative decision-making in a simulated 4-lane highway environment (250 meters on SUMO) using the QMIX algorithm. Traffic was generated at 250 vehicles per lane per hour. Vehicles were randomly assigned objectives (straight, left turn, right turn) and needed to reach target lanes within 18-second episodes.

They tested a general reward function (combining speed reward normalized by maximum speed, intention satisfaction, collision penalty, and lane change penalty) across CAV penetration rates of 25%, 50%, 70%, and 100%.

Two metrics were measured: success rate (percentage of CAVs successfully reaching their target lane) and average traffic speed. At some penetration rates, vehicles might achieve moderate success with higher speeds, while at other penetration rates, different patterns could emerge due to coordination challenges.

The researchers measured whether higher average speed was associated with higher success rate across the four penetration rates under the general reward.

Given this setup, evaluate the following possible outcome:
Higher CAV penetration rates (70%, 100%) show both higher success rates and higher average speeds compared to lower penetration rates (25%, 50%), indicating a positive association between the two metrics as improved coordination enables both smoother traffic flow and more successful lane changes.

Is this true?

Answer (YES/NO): NO